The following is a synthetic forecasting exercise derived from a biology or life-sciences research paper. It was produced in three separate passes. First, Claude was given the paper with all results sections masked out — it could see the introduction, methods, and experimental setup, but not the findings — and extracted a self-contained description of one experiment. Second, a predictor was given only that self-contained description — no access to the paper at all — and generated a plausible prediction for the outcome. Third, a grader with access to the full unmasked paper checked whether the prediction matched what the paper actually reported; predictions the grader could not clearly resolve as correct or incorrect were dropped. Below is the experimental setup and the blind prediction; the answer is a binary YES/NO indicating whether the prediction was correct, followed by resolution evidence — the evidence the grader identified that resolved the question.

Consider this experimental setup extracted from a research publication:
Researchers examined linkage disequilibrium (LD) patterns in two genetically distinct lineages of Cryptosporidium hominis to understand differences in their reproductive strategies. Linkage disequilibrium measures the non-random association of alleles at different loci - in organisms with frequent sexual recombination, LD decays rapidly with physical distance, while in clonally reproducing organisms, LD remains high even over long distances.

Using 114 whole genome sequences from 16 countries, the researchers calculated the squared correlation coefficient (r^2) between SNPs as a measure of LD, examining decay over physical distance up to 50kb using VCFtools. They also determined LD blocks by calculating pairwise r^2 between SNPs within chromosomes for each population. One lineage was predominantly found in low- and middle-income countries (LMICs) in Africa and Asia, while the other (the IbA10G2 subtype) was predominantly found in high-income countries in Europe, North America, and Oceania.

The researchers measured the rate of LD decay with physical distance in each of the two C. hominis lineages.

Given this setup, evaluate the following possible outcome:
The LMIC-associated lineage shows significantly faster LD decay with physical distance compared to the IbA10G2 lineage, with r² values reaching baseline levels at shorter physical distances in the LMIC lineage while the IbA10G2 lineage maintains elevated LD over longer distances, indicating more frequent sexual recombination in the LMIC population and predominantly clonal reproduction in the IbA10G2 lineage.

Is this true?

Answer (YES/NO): NO